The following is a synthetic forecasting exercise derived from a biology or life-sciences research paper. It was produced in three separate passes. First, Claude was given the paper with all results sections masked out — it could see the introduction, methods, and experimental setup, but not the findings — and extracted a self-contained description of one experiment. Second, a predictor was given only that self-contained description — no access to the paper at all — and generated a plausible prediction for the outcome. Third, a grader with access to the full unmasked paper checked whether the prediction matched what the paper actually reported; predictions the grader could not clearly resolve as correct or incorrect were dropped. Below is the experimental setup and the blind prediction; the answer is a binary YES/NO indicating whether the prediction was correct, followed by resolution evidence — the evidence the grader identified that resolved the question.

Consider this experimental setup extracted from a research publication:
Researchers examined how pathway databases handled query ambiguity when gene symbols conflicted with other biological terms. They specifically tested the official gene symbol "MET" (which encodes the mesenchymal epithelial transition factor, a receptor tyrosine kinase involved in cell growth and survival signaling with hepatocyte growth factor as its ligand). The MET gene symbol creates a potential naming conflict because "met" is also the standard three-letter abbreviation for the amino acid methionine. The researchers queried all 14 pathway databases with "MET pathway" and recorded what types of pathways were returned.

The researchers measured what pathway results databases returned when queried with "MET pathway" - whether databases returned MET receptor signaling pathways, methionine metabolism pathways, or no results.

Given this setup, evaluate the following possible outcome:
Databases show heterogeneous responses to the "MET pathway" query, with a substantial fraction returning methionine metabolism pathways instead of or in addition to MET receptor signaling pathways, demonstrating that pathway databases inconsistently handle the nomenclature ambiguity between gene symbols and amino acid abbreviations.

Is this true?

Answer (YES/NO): YES